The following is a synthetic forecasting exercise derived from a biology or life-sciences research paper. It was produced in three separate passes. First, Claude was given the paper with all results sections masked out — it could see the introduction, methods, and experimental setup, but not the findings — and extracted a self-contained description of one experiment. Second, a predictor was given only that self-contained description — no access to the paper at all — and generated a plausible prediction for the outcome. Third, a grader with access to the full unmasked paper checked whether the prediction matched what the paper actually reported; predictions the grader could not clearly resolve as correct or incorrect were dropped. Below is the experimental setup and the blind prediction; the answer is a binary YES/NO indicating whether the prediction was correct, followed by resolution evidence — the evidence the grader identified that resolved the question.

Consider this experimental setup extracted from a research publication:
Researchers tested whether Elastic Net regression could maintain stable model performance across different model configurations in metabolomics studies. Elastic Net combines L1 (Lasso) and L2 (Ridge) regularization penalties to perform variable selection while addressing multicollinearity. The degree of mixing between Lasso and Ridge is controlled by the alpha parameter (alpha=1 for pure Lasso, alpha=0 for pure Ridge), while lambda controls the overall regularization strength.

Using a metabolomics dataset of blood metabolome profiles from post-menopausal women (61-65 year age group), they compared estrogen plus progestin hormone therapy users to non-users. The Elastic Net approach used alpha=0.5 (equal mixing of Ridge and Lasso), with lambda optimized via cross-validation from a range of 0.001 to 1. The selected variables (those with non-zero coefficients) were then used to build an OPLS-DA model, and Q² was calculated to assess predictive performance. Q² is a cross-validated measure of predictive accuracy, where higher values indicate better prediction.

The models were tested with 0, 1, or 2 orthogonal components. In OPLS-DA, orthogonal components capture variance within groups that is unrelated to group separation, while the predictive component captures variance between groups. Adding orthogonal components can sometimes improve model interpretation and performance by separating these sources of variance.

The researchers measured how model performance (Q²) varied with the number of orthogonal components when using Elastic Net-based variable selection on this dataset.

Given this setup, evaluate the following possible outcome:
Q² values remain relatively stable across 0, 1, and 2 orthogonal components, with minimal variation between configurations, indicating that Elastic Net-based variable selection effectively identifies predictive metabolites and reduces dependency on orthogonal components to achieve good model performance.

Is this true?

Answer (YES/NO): NO